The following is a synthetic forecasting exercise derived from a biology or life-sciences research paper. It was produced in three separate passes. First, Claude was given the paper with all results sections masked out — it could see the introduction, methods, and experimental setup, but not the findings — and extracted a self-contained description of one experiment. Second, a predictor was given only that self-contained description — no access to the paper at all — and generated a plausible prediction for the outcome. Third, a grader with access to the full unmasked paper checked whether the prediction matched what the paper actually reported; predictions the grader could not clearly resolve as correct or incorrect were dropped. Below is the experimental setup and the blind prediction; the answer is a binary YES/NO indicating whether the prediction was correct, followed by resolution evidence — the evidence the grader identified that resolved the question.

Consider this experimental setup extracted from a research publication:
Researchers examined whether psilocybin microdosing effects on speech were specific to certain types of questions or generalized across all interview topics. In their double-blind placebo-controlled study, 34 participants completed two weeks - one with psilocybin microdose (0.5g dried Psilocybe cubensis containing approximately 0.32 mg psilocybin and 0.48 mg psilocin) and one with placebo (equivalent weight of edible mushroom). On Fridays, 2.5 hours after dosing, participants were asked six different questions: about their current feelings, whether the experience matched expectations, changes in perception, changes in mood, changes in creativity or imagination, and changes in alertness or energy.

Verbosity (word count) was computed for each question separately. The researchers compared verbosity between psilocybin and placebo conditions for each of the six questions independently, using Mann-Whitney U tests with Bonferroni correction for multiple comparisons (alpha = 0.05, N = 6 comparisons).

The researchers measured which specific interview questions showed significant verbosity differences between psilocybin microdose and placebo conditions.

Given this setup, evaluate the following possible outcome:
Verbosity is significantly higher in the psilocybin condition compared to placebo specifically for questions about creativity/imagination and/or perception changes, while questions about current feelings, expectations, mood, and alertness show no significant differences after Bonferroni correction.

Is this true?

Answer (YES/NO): NO